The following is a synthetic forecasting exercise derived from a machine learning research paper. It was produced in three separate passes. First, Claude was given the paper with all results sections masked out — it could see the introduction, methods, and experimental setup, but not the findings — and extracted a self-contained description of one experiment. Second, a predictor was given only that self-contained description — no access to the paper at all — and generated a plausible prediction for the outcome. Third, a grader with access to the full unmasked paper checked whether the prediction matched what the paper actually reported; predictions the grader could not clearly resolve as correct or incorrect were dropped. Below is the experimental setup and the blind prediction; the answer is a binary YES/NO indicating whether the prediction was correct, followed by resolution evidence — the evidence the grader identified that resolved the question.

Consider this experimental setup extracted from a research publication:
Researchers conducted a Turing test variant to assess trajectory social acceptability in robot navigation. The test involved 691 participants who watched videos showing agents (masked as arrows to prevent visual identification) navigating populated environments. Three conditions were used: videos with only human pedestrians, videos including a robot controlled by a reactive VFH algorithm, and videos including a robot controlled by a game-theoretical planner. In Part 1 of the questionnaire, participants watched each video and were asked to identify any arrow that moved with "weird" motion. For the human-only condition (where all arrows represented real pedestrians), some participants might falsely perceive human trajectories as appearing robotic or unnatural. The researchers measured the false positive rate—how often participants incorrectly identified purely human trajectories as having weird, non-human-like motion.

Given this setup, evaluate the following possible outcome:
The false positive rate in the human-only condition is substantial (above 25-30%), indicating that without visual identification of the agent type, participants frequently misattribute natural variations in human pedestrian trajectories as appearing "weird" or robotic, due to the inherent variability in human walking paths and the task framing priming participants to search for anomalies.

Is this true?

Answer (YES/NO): YES